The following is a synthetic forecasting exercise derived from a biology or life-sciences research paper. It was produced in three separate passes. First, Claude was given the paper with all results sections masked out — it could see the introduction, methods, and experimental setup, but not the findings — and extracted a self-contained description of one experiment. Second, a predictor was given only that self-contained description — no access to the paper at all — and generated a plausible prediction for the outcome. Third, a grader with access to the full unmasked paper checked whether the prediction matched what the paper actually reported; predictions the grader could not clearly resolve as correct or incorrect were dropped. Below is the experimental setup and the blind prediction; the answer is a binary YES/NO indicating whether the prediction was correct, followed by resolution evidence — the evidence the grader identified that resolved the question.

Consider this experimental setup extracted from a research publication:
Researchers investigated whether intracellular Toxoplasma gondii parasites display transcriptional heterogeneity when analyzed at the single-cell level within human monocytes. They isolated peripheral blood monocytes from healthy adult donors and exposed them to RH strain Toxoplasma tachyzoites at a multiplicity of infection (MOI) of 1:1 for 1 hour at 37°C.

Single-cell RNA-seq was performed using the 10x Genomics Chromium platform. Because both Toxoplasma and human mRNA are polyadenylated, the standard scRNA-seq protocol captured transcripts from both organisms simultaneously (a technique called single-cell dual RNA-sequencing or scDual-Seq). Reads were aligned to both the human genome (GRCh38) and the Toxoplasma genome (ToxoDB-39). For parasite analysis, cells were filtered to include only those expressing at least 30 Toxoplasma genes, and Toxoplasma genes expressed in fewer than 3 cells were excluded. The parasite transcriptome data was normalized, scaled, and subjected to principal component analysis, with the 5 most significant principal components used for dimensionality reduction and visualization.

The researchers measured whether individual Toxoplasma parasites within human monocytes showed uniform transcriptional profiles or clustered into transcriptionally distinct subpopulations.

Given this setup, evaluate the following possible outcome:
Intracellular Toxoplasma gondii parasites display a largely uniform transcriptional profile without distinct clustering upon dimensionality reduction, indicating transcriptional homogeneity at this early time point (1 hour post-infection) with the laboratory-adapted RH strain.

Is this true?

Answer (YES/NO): NO